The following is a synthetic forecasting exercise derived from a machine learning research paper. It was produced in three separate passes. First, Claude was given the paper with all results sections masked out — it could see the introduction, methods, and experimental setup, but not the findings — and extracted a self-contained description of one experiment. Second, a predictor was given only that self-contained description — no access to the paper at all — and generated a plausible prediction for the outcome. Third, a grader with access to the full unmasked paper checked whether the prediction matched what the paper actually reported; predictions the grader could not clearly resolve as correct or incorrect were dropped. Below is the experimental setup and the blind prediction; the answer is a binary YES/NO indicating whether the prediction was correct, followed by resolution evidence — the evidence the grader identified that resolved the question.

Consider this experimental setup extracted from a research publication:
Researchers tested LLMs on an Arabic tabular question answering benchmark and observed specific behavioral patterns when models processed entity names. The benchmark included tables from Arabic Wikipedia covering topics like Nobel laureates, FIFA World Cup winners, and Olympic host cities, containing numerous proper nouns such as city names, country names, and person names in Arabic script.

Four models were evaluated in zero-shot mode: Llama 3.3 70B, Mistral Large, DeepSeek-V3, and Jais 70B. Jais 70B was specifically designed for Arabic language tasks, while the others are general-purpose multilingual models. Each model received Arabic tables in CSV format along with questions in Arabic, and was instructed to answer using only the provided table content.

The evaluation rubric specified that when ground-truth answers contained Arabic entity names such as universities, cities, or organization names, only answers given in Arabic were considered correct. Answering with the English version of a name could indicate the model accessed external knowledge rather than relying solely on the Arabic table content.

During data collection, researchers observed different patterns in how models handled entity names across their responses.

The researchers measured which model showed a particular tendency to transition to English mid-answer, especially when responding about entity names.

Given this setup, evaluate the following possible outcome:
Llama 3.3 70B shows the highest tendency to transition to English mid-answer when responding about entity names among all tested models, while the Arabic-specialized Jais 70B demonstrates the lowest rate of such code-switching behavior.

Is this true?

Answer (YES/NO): NO